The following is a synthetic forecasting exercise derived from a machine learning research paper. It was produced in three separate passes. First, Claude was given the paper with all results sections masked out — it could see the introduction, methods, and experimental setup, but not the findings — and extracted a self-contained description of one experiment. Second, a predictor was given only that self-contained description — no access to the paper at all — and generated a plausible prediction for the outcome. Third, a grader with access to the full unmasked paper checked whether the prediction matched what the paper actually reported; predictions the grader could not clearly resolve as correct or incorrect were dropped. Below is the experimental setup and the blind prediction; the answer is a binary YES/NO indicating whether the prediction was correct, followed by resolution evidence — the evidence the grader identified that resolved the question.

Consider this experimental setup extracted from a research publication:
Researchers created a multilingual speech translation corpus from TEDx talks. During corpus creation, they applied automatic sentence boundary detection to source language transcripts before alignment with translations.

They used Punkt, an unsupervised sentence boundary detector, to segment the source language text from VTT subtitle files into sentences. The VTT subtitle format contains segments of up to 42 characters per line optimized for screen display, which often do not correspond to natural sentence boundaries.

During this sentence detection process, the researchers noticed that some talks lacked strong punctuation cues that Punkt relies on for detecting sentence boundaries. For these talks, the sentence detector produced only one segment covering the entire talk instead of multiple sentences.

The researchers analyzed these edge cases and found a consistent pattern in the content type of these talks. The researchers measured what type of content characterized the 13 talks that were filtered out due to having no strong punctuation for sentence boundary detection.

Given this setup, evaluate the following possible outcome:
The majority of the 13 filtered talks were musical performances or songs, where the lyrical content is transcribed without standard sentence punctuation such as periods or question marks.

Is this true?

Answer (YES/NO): YES